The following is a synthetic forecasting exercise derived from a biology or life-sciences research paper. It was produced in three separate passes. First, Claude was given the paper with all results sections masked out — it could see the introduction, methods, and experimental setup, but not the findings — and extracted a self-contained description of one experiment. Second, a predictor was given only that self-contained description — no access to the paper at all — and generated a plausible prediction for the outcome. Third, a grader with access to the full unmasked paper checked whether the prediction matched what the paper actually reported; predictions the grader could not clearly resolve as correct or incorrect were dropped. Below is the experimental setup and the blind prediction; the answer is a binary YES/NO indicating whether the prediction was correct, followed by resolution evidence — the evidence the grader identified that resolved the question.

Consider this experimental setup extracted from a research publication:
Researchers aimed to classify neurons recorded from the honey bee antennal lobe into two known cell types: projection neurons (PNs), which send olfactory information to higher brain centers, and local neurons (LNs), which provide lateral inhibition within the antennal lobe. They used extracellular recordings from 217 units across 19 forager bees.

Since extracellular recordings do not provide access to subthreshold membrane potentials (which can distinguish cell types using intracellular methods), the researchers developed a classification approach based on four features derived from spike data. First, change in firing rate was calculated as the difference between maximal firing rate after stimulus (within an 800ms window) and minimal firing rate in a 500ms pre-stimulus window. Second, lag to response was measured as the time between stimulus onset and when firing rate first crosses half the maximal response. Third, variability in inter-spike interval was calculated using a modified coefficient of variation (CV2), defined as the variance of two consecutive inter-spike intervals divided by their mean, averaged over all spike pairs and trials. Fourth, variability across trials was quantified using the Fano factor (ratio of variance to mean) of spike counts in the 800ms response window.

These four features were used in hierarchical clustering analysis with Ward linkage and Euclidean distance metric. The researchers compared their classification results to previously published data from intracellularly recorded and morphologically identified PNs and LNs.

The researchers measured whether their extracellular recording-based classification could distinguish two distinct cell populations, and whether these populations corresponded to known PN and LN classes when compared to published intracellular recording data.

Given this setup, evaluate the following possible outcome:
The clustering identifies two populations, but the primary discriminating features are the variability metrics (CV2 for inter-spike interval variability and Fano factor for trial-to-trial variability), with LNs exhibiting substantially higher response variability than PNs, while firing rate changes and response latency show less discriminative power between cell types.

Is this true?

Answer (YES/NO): NO